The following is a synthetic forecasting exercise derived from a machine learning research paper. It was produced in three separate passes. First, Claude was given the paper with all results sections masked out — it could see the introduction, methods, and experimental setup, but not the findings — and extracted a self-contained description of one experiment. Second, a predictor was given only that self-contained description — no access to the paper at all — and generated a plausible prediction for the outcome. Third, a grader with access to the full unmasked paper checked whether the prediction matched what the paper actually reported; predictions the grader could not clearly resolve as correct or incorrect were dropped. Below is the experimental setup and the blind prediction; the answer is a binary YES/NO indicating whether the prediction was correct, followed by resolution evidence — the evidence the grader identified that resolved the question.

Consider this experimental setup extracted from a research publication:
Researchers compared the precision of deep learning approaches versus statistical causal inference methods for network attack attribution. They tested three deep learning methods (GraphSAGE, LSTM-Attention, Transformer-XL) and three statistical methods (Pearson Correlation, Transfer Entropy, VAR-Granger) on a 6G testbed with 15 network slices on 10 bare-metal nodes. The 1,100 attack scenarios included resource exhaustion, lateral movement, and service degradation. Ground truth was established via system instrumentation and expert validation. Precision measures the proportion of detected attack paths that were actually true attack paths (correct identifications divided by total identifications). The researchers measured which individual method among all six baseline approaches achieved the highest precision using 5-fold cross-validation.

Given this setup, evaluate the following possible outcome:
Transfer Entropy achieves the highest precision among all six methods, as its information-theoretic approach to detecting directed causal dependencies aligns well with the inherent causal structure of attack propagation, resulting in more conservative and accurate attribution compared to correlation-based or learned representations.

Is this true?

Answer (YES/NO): NO